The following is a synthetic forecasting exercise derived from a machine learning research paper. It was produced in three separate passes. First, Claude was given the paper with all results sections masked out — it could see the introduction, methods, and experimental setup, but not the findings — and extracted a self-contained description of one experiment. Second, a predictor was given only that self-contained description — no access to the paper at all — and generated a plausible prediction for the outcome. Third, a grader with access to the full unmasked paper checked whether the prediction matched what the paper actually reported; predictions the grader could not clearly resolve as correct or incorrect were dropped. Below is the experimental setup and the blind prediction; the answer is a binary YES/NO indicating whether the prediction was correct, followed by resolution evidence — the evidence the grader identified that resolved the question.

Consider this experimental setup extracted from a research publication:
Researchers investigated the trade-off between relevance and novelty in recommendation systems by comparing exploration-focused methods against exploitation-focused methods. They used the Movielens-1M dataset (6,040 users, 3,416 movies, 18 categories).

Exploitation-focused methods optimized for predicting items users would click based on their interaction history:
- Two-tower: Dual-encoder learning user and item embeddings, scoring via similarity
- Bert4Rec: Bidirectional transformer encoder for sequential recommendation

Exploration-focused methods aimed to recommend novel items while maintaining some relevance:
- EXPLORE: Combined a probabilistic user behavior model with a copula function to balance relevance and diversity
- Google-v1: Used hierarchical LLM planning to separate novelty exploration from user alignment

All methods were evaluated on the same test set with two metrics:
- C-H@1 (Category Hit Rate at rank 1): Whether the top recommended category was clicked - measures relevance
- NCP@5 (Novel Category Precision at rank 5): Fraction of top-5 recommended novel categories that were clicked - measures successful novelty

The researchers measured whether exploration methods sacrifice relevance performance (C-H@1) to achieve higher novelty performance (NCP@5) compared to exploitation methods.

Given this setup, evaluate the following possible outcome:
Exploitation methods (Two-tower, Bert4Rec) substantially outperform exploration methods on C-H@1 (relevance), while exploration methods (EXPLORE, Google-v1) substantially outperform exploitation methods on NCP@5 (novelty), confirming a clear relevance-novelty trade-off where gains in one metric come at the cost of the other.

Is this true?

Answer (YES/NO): NO